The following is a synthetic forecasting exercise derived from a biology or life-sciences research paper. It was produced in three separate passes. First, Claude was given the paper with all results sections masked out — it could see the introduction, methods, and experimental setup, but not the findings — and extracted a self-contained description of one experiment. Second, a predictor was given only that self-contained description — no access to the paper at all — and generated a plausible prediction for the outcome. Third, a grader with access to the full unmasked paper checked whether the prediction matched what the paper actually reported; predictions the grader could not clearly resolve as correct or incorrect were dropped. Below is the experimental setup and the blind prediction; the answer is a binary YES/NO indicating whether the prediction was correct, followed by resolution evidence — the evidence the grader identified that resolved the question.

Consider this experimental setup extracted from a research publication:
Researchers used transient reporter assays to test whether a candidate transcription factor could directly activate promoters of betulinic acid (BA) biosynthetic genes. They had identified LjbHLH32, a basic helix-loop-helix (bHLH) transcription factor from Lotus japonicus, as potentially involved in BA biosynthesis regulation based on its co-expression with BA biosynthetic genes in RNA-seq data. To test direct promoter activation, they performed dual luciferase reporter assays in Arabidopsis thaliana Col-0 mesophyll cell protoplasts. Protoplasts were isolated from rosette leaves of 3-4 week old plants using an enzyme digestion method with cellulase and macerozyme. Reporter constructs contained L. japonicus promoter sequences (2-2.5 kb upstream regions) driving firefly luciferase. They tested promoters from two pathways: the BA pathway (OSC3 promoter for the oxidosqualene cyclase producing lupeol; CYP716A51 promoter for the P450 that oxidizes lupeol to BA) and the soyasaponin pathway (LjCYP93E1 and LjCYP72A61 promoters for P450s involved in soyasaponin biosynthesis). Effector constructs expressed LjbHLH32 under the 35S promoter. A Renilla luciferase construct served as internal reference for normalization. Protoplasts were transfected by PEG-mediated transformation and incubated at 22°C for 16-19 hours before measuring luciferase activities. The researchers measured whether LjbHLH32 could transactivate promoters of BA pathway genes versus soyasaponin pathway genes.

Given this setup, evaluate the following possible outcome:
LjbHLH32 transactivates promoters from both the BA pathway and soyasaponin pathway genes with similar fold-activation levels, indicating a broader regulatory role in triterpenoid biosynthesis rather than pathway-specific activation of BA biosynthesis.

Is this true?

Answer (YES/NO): NO